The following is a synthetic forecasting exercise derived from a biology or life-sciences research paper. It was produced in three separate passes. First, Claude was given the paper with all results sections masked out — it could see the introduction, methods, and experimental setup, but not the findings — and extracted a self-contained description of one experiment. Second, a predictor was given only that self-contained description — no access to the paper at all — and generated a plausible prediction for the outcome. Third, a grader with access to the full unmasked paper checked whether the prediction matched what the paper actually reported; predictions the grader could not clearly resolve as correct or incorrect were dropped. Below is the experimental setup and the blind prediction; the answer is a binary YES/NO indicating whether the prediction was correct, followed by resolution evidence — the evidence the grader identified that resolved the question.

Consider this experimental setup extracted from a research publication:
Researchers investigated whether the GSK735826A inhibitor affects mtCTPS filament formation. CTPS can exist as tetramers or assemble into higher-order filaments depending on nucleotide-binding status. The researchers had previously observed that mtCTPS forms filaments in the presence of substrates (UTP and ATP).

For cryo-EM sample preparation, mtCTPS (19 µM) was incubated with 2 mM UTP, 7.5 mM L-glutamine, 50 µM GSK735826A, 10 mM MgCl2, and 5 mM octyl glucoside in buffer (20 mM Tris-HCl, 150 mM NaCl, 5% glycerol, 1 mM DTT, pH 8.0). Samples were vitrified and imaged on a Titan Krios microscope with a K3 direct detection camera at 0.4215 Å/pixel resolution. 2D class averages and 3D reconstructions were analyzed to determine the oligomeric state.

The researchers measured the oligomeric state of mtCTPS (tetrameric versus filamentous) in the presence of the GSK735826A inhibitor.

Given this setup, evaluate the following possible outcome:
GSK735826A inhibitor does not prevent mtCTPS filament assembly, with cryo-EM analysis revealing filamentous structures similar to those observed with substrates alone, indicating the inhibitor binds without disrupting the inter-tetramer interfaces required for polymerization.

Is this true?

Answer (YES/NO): YES